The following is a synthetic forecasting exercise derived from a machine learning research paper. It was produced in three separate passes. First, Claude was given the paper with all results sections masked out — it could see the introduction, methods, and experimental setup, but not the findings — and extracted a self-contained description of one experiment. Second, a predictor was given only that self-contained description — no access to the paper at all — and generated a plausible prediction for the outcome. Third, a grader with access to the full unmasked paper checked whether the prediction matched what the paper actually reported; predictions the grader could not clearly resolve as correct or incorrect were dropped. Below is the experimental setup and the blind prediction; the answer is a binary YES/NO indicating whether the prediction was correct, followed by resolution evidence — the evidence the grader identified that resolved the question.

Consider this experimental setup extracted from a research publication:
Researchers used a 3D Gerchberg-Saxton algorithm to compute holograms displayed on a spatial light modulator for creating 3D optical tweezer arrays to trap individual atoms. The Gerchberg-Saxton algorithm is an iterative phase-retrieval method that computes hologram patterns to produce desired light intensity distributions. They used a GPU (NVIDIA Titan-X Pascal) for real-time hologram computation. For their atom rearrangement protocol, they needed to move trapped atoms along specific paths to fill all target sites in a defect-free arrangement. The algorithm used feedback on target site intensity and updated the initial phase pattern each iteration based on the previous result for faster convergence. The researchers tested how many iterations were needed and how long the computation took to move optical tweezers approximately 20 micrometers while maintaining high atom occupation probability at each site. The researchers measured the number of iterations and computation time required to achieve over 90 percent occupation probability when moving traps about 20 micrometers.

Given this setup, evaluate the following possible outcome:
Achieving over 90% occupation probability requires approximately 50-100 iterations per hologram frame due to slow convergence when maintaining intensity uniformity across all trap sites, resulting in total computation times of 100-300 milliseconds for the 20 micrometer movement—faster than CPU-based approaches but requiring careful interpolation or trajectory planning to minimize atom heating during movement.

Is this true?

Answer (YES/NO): NO